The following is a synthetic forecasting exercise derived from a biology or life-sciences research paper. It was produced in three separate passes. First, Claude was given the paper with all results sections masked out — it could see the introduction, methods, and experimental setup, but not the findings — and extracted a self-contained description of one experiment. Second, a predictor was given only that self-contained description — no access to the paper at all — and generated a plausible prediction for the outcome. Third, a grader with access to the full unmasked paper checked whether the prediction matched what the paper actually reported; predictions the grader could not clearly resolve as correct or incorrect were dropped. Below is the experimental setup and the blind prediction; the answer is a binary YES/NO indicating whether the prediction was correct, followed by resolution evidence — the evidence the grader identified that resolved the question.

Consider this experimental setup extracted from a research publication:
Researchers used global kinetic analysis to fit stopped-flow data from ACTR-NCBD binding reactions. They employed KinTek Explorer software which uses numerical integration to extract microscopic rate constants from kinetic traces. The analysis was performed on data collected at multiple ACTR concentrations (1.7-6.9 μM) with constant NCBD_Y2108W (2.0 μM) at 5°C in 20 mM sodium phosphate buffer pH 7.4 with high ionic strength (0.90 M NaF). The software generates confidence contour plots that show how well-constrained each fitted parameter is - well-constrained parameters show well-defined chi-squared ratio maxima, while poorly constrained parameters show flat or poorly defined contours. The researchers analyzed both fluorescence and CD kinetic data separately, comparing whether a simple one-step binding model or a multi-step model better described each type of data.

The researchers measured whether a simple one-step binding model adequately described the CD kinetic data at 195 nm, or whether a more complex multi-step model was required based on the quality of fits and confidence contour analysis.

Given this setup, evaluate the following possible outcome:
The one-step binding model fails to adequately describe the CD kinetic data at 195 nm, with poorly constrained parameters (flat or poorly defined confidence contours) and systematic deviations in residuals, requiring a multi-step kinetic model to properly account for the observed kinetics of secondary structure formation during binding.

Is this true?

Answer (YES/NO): NO